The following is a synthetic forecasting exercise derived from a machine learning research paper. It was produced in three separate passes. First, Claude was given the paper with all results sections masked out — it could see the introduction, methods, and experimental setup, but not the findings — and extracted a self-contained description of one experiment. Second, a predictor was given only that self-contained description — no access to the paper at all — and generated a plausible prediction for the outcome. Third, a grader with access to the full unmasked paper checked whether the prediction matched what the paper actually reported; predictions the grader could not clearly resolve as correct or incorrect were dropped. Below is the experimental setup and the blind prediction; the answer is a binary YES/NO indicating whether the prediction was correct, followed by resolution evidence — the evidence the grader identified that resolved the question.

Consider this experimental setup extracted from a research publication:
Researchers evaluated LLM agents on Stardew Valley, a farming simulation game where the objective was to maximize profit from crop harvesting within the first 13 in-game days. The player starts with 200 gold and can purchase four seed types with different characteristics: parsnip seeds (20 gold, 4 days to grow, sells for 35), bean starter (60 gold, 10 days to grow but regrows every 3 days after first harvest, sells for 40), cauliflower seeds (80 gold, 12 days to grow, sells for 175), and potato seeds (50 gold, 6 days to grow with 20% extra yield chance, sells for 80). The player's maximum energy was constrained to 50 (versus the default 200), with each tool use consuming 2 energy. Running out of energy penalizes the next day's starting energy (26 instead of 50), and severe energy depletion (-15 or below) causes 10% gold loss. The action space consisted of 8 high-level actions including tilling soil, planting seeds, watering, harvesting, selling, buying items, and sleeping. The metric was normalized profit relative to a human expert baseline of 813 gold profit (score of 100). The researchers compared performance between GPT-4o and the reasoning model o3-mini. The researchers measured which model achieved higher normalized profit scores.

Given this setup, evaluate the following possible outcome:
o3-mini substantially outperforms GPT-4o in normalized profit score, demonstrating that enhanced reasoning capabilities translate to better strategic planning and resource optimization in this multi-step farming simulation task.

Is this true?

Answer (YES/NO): NO